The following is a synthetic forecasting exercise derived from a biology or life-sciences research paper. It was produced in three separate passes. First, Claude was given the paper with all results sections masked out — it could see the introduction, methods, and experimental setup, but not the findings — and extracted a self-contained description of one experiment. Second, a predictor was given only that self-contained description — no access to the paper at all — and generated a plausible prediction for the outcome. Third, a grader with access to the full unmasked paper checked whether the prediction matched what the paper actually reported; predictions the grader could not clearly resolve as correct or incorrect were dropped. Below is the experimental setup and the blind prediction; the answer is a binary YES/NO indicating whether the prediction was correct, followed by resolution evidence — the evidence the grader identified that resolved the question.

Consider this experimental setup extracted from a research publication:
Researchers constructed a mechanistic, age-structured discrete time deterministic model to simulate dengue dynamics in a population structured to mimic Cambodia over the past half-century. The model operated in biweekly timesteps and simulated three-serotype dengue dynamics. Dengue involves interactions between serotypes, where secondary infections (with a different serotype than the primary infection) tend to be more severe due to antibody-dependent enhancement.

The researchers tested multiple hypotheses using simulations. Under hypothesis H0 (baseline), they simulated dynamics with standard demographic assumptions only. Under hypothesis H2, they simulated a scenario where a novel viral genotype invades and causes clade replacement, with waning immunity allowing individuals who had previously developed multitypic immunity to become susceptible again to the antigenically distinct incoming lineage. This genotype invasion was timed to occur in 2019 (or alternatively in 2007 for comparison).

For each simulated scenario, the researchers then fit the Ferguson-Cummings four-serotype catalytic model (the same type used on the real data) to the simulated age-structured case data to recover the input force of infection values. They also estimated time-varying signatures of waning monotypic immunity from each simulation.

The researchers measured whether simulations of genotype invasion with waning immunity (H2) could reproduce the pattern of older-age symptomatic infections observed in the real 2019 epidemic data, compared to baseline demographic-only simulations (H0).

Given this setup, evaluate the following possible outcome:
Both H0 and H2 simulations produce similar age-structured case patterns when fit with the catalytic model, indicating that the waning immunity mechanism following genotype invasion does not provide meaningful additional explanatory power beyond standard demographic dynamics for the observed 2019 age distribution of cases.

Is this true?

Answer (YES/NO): NO